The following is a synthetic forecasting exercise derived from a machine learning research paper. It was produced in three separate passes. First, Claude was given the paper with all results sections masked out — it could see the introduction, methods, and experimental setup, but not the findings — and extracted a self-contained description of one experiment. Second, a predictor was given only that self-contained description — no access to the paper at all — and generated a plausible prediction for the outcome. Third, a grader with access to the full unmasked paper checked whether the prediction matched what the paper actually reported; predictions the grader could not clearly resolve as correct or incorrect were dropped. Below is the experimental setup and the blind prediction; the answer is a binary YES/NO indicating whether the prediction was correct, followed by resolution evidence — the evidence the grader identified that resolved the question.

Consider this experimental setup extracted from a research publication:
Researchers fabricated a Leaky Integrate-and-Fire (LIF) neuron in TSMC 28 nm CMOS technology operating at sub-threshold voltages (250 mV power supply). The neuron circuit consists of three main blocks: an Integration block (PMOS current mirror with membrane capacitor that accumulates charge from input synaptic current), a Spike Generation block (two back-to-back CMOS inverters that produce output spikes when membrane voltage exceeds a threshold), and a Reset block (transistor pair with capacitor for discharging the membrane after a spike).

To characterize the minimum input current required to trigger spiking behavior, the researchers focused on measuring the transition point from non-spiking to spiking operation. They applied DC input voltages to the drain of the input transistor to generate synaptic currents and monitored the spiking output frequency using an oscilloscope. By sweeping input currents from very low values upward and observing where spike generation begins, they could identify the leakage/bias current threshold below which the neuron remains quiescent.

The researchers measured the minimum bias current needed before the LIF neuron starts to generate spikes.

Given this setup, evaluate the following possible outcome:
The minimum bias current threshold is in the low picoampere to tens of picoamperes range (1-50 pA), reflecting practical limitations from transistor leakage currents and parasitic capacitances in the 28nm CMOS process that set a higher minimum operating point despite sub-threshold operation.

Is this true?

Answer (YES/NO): NO